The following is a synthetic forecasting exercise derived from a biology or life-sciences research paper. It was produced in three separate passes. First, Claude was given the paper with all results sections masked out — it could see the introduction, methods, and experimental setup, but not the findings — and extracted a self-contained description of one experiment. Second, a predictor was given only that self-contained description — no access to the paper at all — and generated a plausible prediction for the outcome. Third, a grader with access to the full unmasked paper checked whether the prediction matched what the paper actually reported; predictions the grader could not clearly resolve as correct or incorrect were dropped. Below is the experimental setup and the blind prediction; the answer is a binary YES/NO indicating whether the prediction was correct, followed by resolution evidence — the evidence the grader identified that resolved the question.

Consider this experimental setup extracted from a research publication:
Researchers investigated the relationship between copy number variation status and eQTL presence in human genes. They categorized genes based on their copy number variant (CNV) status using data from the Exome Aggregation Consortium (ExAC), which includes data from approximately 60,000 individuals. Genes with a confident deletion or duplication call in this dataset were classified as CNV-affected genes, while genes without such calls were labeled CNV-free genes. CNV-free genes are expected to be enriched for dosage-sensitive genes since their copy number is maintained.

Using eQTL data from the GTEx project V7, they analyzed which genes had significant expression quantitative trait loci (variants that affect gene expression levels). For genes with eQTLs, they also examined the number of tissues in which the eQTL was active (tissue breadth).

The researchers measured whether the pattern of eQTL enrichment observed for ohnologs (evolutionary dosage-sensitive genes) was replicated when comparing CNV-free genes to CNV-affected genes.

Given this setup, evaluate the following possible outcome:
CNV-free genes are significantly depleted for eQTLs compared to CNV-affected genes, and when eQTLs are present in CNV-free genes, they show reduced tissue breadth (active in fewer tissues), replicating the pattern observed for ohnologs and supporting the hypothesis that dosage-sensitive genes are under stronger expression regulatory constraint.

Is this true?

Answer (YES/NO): NO